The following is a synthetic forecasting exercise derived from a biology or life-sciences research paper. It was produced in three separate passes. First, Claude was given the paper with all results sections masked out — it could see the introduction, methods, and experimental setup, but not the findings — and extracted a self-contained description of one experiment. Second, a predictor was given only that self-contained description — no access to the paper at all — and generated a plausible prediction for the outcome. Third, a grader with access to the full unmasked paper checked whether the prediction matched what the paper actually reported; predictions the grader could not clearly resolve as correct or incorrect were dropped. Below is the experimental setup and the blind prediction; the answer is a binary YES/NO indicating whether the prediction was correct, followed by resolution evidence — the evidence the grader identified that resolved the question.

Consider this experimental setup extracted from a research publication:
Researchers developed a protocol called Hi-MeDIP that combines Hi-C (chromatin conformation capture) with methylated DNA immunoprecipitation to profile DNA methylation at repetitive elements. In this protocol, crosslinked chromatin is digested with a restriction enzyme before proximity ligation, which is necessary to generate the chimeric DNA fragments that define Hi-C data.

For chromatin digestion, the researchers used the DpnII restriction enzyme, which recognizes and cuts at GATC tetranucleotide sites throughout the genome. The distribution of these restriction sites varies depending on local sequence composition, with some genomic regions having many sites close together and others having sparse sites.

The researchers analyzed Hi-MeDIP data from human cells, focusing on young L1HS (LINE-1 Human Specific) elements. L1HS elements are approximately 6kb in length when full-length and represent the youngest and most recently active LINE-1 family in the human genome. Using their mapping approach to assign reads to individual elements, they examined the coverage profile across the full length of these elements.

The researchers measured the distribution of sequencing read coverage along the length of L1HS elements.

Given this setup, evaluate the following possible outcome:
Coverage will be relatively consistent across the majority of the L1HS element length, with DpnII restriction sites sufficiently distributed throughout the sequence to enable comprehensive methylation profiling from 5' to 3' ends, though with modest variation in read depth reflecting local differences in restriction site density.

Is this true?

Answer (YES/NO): YES